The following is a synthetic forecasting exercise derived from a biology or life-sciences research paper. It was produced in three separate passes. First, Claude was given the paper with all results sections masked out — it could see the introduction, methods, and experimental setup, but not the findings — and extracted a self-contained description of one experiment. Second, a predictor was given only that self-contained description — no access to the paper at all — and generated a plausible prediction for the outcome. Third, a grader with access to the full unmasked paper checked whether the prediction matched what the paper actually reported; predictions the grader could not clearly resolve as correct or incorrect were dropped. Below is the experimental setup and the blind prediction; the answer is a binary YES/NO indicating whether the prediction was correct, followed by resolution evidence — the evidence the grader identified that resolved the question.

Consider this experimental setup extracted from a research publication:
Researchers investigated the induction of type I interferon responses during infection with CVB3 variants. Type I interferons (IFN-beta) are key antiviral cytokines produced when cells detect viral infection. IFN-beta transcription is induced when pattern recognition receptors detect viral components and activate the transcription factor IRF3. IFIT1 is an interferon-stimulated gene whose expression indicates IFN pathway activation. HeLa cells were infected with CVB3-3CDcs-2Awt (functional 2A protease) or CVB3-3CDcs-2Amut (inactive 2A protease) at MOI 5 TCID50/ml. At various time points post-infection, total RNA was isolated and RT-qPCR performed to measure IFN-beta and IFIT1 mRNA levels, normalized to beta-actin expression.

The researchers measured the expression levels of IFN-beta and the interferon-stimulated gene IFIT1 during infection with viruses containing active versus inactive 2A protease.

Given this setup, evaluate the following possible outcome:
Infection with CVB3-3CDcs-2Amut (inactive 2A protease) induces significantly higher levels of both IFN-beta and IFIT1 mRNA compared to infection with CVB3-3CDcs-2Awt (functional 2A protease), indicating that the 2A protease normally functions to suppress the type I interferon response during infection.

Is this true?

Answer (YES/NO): YES